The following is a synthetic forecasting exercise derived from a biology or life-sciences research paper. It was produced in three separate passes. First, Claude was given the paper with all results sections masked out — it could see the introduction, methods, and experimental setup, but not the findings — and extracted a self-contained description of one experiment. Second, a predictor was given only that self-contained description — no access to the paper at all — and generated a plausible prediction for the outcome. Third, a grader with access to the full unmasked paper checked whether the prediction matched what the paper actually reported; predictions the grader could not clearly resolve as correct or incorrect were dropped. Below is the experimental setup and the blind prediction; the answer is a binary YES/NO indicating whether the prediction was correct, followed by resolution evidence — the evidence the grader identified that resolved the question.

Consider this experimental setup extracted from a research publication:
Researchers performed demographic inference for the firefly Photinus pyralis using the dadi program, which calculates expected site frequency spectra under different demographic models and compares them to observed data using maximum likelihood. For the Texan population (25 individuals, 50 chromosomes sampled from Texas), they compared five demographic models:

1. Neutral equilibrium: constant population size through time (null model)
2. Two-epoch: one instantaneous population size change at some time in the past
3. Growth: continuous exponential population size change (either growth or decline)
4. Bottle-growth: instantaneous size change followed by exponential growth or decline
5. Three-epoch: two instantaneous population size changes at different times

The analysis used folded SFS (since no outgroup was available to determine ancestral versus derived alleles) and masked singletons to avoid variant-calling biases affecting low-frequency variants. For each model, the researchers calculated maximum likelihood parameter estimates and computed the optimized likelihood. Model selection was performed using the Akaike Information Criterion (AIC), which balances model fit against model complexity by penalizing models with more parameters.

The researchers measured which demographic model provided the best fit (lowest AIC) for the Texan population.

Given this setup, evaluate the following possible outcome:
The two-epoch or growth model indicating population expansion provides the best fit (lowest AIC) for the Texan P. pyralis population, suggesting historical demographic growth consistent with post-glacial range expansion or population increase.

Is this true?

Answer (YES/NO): NO